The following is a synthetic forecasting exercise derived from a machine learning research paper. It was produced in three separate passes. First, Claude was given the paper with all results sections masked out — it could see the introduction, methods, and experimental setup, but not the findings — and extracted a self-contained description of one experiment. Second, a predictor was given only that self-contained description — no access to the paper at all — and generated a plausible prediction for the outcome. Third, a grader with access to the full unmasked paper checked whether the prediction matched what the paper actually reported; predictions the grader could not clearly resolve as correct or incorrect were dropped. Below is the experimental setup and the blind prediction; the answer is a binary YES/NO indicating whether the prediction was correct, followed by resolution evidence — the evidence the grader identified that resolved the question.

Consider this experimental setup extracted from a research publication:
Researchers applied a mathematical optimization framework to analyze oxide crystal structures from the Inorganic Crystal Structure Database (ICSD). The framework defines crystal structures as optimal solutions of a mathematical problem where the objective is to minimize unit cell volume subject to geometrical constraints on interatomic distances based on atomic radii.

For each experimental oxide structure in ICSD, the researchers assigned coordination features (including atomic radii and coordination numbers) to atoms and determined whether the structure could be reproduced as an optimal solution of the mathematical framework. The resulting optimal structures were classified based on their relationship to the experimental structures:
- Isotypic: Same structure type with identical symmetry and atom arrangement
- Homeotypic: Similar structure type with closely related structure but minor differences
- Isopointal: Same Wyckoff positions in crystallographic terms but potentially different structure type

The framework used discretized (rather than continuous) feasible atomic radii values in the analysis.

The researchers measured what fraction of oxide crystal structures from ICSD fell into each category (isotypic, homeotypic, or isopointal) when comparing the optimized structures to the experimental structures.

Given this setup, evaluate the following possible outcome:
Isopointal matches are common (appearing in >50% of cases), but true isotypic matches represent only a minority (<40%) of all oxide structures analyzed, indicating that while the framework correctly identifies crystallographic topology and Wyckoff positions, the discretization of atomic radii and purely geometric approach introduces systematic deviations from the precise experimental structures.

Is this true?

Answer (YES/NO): NO